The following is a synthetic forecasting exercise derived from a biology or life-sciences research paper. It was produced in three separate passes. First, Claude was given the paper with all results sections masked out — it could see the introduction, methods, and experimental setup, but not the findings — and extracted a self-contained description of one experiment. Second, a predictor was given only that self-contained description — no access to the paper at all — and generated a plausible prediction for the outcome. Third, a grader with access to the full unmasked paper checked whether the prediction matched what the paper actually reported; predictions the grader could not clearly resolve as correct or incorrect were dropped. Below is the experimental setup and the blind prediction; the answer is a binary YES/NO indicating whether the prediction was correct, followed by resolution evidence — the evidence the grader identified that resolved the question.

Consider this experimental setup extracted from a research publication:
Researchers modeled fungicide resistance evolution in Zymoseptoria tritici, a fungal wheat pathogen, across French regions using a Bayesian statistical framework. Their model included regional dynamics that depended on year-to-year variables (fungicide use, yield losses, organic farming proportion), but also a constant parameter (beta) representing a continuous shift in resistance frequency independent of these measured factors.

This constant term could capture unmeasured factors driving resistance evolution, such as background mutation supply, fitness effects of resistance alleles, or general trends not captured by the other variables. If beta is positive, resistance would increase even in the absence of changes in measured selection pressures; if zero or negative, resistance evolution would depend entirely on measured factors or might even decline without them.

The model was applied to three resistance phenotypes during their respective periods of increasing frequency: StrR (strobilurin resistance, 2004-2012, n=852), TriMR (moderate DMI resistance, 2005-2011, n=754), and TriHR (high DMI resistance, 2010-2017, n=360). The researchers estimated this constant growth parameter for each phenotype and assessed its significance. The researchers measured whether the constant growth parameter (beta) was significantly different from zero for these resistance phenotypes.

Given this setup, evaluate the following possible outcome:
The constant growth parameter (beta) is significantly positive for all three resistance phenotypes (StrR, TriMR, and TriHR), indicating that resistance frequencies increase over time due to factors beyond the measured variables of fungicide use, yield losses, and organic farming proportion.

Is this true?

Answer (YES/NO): NO